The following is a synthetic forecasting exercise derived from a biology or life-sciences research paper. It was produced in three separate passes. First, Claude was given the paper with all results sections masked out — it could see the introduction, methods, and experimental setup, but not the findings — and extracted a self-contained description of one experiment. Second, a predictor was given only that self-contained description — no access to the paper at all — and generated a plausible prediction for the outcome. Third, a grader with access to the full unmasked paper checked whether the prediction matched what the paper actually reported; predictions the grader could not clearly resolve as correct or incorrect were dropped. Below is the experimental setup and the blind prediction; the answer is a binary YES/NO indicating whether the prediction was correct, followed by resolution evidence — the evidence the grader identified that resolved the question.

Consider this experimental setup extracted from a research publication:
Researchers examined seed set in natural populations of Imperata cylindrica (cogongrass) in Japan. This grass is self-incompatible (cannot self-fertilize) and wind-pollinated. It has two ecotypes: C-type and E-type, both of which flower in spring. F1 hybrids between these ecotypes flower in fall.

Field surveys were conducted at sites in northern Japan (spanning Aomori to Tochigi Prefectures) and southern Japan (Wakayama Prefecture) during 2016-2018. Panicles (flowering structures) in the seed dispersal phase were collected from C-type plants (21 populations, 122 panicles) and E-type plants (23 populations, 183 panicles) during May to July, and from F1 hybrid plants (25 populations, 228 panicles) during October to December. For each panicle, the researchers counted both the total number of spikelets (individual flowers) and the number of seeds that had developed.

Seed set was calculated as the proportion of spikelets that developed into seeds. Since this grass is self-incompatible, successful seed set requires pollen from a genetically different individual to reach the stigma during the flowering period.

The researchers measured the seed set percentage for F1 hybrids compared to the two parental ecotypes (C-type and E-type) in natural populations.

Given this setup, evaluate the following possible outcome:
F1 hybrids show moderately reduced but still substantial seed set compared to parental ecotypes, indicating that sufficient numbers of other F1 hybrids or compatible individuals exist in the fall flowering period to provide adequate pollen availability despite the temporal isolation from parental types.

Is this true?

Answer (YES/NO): NO